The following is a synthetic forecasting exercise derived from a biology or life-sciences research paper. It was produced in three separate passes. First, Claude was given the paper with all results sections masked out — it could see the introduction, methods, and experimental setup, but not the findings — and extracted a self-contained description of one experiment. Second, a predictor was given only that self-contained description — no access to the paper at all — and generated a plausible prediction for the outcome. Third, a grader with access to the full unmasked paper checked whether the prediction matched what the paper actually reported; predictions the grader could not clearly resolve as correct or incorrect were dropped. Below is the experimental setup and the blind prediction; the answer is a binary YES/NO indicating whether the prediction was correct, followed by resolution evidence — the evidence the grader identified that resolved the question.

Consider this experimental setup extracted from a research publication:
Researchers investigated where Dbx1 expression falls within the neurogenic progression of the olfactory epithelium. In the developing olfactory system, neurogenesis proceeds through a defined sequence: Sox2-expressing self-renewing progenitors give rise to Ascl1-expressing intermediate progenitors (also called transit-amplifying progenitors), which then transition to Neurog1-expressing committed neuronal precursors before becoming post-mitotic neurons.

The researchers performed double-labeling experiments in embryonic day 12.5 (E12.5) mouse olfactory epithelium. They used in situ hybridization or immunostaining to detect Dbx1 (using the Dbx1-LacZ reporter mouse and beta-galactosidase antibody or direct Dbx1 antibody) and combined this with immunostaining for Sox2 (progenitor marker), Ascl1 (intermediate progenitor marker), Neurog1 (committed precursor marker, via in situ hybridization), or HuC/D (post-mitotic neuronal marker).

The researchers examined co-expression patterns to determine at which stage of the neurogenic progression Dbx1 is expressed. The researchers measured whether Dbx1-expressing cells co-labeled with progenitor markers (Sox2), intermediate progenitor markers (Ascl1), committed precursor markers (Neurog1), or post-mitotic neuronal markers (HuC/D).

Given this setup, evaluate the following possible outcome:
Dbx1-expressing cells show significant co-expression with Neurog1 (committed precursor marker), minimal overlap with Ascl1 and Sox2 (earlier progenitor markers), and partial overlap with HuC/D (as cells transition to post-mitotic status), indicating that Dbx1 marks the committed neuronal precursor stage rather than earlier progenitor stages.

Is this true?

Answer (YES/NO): YES